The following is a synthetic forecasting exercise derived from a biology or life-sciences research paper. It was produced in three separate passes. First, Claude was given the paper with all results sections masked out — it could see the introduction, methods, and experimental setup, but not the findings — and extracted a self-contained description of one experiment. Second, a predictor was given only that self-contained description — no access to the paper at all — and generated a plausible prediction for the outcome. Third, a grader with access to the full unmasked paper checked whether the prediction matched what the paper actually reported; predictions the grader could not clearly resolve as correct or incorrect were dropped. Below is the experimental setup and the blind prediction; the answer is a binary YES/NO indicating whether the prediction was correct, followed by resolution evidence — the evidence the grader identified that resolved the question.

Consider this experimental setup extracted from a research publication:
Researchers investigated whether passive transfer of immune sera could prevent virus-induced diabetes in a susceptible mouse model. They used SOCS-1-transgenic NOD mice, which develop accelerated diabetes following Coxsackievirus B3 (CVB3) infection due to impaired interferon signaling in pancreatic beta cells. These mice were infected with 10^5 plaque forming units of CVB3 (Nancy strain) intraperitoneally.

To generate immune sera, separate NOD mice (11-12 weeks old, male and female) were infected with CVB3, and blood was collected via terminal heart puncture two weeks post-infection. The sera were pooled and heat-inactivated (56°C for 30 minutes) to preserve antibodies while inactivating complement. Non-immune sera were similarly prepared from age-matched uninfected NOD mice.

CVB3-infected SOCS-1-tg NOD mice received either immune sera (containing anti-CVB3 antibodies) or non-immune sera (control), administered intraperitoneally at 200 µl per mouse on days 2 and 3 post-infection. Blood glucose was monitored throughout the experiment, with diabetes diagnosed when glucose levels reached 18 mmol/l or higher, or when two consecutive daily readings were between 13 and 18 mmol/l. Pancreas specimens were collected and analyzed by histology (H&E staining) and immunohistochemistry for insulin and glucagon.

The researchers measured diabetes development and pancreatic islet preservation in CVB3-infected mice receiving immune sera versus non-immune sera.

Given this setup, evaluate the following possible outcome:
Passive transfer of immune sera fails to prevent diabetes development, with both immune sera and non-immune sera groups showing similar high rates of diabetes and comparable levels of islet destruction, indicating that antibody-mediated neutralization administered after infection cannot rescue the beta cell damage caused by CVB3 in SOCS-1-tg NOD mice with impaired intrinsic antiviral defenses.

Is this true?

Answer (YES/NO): NO